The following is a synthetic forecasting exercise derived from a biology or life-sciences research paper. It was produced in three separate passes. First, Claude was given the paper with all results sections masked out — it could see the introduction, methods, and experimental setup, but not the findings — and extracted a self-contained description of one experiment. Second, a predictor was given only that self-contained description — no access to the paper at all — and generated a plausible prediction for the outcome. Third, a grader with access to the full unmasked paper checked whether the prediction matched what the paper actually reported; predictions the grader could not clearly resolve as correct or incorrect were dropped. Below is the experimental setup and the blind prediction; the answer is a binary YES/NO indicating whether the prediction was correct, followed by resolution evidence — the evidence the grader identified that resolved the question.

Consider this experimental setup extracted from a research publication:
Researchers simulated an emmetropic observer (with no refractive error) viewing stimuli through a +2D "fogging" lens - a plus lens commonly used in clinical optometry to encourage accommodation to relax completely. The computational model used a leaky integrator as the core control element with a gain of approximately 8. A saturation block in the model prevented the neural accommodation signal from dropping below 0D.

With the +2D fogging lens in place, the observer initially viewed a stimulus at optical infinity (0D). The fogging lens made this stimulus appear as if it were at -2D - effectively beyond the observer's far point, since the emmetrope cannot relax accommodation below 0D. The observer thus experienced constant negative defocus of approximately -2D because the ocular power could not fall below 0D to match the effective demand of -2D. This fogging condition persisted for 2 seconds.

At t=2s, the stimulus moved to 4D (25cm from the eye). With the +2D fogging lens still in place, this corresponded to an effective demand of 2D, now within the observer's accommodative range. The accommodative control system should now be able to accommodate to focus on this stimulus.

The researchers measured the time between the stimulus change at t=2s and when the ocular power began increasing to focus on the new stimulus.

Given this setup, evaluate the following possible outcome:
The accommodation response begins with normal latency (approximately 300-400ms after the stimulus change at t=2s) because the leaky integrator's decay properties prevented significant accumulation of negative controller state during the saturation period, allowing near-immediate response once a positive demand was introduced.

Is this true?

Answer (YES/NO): NO